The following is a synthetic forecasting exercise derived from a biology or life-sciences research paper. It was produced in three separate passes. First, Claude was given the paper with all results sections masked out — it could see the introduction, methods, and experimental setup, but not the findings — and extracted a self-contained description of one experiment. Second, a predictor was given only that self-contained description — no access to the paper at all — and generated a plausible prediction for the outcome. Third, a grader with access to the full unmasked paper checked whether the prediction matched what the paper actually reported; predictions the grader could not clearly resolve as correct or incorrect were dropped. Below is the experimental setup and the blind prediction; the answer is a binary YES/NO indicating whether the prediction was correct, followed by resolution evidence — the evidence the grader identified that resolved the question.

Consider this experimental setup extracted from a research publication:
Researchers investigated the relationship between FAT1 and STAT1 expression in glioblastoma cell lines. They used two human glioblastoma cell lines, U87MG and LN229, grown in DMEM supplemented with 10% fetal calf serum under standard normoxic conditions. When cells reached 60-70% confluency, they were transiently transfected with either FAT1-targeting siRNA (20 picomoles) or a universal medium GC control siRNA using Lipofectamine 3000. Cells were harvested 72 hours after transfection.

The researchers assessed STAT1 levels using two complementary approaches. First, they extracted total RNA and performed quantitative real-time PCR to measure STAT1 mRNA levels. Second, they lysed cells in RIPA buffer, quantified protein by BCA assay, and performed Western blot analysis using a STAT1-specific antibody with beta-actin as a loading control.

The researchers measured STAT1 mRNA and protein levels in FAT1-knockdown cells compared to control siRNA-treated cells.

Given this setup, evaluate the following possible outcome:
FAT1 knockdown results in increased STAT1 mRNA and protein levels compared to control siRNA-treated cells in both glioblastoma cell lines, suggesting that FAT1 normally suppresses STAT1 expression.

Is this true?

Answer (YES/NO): NO